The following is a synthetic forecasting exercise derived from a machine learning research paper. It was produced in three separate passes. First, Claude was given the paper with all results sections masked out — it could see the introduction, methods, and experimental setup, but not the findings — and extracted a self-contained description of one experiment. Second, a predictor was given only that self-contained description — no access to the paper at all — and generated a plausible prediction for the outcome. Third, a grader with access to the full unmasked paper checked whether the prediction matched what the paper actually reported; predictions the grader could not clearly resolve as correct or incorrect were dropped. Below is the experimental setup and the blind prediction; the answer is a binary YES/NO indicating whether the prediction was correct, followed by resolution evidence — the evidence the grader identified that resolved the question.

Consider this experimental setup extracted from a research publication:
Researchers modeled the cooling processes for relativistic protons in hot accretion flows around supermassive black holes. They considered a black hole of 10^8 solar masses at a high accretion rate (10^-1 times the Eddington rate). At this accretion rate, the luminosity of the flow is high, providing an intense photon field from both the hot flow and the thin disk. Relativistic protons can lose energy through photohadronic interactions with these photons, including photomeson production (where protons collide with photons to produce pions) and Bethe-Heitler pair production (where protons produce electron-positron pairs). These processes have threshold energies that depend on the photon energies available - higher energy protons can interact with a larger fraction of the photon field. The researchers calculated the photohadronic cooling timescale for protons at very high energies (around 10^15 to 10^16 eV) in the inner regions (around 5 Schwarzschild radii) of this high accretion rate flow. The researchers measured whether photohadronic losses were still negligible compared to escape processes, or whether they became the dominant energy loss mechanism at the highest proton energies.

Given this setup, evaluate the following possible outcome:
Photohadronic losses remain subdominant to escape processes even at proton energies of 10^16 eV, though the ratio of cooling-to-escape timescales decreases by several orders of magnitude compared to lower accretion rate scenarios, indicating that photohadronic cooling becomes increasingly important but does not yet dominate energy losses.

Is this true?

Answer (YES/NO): NO